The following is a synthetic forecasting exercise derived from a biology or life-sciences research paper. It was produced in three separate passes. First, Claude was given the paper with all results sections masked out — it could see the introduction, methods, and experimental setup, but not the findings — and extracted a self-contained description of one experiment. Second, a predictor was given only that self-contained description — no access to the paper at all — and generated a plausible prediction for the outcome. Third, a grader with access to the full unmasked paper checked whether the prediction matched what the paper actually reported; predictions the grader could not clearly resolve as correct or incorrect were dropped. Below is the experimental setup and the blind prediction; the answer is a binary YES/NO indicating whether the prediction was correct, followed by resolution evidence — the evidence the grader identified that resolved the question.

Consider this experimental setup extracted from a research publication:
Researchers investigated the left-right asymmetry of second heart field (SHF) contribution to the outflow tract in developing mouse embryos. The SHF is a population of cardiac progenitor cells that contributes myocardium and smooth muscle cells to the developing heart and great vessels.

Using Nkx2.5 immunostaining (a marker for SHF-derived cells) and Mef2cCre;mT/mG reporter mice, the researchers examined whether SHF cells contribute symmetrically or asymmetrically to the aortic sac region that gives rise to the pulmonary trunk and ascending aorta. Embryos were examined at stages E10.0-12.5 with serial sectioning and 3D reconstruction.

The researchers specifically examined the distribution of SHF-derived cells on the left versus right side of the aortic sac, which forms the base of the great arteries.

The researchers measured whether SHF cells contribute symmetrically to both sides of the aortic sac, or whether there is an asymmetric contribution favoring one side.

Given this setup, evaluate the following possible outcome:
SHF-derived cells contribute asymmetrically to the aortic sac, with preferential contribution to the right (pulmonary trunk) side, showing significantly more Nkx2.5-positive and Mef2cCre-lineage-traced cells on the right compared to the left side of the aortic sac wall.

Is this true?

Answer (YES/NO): NO